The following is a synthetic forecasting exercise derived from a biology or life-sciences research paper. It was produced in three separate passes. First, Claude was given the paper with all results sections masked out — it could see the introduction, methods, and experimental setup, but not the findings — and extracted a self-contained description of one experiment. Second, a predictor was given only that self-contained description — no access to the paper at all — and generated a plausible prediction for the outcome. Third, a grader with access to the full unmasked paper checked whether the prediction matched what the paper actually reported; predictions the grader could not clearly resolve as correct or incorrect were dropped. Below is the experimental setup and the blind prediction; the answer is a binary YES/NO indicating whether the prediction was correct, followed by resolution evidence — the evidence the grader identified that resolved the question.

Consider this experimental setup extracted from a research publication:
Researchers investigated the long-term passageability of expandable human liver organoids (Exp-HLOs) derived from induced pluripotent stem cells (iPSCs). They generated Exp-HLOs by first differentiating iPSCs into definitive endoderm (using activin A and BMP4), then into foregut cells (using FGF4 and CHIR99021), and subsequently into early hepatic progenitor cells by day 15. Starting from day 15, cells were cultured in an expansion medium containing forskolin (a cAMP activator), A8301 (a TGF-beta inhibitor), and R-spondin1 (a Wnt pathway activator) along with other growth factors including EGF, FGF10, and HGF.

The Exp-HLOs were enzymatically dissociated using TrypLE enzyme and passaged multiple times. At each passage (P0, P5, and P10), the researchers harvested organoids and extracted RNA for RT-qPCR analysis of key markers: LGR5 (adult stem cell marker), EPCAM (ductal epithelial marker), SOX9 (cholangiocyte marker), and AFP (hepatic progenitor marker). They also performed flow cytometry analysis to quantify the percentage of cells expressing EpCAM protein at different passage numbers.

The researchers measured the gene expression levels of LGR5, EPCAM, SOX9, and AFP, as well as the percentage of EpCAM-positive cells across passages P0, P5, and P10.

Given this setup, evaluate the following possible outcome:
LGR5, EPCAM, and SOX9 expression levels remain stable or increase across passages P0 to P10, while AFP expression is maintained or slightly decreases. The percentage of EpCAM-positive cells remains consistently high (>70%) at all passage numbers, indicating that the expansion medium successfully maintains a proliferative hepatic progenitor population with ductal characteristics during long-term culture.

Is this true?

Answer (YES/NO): YES